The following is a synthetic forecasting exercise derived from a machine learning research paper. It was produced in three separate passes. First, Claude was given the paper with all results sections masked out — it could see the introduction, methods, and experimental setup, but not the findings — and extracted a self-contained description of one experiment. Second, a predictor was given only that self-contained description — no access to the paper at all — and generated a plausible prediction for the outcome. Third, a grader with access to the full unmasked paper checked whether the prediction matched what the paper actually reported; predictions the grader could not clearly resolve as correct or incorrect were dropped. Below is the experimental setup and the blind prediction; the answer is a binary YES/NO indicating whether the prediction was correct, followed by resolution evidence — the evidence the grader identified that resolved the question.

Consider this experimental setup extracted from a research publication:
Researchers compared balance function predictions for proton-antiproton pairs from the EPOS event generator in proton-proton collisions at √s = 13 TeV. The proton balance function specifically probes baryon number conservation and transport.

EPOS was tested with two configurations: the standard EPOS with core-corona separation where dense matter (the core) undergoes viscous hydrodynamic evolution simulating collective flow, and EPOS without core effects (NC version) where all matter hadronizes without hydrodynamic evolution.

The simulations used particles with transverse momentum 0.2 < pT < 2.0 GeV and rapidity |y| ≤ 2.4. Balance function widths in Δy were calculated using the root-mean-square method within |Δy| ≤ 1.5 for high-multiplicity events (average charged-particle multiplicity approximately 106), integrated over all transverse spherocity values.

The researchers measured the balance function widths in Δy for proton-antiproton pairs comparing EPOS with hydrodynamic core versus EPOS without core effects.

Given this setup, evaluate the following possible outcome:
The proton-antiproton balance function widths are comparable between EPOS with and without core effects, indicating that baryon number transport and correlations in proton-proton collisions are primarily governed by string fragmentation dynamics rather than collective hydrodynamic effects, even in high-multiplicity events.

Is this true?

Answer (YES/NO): NO